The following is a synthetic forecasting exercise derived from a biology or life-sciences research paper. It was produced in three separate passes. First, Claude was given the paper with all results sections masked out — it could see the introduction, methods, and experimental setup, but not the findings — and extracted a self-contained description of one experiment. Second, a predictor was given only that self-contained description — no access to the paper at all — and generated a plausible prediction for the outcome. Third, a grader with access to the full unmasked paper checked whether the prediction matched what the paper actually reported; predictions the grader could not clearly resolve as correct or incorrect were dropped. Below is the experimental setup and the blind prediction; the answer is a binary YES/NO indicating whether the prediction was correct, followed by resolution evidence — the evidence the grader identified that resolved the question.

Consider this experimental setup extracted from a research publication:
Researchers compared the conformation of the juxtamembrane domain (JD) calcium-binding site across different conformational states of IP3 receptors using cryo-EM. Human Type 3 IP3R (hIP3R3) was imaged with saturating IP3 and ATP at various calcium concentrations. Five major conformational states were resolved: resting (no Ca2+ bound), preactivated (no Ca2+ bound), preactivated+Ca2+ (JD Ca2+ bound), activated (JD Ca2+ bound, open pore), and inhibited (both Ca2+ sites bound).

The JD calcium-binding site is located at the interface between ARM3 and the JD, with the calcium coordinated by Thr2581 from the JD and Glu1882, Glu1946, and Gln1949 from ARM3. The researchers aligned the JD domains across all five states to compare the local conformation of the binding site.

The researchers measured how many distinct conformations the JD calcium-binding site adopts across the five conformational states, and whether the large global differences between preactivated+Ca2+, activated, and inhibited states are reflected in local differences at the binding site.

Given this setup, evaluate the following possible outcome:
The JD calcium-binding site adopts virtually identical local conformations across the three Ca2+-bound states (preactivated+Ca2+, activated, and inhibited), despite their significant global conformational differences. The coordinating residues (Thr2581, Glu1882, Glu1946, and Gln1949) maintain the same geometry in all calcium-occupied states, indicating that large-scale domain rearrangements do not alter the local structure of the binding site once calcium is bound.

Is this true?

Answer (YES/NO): YES